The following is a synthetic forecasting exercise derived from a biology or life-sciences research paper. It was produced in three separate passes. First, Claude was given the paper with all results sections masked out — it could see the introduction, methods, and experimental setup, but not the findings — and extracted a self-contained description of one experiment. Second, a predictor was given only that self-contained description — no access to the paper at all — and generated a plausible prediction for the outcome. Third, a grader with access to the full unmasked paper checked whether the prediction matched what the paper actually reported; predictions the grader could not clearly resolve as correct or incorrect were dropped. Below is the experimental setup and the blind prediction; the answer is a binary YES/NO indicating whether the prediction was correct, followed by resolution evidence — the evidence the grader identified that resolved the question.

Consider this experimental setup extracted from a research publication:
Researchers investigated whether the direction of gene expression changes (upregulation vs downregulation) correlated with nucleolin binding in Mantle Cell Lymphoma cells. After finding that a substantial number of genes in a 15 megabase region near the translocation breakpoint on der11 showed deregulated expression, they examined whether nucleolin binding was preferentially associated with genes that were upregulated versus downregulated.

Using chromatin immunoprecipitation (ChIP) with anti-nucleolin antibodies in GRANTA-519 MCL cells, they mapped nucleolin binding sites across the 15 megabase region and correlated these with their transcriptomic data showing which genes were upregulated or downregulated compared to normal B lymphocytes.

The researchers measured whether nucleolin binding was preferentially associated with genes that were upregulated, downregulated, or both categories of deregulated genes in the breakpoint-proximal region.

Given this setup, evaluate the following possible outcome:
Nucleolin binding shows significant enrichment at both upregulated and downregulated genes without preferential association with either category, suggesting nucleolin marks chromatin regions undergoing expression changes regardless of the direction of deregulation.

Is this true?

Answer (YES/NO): NO